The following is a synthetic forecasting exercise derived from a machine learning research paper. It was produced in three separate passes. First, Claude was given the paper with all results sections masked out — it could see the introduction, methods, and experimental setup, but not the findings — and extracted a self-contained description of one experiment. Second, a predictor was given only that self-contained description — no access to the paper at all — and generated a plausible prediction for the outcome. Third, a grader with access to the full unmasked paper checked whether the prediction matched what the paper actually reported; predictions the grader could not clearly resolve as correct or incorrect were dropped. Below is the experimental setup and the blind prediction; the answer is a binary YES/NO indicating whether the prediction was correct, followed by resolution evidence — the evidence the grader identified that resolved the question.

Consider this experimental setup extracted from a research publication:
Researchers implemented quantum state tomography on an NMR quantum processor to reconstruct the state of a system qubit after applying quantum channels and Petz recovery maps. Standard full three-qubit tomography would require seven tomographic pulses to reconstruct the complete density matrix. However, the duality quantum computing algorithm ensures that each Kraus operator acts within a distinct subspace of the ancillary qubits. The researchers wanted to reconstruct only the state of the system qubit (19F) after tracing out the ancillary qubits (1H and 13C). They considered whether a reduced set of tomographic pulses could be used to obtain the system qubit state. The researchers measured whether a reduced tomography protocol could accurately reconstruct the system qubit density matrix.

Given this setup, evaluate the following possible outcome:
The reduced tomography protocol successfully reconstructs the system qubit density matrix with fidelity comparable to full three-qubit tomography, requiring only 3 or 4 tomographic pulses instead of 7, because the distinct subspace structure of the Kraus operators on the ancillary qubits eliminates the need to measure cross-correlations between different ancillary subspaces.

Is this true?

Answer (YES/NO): NO